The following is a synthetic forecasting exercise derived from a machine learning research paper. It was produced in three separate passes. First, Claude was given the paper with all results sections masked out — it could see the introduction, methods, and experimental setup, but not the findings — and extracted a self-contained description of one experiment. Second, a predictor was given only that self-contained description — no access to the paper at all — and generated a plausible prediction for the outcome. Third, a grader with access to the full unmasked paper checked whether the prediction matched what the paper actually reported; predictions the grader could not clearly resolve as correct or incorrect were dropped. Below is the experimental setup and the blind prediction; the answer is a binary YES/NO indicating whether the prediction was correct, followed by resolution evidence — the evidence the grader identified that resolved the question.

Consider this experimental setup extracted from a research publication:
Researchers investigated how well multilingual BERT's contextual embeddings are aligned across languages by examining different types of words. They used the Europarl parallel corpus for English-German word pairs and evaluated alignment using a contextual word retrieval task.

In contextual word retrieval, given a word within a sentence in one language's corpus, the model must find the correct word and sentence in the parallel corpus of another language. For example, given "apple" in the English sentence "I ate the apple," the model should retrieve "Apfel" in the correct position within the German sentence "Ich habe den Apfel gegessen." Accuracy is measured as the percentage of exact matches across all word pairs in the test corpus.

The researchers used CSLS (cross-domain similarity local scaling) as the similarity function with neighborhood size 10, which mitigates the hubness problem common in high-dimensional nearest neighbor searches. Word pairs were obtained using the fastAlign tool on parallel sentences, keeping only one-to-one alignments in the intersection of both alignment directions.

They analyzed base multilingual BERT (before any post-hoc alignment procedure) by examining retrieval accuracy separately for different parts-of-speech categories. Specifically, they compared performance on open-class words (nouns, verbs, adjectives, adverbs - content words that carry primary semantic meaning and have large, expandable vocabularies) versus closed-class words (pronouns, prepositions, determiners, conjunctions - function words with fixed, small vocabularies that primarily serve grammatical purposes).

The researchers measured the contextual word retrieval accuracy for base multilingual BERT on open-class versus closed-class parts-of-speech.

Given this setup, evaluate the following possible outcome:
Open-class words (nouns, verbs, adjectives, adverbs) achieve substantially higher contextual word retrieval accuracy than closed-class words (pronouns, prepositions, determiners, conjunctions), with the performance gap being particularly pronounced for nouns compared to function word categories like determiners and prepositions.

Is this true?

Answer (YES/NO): NO